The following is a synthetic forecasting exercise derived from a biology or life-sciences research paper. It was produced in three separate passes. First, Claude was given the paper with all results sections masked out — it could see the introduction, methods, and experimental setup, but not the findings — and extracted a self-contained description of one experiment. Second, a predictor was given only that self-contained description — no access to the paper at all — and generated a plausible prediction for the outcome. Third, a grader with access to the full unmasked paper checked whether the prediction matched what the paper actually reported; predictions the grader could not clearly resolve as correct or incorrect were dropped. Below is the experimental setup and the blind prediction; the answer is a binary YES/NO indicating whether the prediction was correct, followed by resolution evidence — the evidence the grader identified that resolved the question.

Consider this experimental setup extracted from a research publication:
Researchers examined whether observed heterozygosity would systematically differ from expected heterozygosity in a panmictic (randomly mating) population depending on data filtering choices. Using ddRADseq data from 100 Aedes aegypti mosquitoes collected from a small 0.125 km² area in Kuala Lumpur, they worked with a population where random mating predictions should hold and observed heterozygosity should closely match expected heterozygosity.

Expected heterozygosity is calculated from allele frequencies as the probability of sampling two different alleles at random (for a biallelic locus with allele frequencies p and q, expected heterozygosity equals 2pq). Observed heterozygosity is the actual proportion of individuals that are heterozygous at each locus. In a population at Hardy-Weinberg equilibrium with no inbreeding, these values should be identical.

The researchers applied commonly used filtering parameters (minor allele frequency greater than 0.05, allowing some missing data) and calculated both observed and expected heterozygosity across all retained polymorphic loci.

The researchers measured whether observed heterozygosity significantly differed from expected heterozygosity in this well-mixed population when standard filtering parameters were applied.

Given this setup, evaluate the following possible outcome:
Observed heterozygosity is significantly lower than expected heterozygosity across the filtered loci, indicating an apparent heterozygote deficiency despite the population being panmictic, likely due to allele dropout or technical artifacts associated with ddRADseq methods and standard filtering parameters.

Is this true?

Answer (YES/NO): YES